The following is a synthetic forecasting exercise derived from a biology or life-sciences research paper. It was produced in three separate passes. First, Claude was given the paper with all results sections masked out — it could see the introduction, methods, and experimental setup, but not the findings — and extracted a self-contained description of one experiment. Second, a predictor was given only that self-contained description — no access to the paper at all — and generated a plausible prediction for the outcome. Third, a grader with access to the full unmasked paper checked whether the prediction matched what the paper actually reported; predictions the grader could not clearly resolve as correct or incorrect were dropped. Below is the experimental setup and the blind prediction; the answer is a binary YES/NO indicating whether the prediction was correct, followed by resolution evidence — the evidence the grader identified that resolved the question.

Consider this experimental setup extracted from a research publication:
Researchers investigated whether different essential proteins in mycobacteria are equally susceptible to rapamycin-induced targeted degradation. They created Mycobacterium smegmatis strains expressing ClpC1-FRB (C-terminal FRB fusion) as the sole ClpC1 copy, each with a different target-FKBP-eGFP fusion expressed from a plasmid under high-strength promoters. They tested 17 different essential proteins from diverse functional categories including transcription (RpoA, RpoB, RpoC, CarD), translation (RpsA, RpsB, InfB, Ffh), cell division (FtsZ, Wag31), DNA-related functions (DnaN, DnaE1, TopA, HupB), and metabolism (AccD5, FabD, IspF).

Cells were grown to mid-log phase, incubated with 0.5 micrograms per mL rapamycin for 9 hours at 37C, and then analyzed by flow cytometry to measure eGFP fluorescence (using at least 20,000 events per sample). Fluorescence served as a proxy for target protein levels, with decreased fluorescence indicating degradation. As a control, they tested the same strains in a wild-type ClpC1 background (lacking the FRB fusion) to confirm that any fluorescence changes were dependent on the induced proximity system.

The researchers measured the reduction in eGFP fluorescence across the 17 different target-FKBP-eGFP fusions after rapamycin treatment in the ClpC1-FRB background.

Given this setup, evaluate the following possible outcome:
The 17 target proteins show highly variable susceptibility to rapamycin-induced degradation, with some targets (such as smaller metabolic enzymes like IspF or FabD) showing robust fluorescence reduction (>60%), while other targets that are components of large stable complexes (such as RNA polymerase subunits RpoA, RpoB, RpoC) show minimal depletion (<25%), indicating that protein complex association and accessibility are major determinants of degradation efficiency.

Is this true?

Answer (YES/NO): NO